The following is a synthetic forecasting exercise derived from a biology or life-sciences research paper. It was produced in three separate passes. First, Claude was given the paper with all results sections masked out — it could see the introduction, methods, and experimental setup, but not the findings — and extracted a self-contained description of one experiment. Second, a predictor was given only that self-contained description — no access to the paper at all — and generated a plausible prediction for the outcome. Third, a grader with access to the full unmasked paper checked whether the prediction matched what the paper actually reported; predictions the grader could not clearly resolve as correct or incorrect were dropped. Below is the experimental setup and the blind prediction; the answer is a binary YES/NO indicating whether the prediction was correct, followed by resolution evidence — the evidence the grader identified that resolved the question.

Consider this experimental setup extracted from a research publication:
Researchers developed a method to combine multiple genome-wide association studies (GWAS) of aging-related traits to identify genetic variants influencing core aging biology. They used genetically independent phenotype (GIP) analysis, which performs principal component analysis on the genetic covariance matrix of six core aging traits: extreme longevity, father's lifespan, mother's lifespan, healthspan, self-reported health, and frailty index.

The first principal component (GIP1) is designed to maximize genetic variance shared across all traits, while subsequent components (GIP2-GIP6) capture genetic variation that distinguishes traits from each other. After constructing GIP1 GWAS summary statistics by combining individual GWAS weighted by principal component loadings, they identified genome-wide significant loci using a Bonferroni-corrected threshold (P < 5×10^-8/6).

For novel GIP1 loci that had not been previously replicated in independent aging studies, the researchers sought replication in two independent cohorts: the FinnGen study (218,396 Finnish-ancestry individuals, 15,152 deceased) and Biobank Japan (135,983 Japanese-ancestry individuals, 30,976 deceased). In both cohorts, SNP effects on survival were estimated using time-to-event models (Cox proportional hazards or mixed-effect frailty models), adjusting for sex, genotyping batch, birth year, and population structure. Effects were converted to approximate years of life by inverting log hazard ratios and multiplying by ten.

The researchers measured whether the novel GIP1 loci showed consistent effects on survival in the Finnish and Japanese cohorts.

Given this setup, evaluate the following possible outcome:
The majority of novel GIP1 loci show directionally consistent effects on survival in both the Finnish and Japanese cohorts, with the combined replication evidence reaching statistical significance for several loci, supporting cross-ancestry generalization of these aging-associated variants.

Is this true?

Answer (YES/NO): NO